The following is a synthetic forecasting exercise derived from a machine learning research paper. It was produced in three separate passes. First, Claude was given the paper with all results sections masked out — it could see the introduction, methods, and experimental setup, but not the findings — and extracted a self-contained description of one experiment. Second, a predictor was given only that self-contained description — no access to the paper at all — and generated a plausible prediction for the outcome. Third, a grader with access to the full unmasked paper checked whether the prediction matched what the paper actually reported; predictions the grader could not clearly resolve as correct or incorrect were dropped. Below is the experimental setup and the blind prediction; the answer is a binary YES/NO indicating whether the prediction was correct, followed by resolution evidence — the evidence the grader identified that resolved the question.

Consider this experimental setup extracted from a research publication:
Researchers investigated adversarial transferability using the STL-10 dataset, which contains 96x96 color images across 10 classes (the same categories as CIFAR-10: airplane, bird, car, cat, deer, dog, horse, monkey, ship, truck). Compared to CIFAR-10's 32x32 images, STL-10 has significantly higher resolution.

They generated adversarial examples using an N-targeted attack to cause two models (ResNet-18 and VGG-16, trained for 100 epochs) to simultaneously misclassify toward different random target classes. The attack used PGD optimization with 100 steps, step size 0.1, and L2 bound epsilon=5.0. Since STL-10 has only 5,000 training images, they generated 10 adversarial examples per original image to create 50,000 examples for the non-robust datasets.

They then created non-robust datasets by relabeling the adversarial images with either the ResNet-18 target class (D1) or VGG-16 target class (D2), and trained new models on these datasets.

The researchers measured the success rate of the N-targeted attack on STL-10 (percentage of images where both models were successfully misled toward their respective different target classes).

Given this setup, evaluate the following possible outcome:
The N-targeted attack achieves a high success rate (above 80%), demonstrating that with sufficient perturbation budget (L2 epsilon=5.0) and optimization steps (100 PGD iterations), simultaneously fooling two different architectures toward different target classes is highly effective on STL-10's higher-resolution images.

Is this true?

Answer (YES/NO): YES